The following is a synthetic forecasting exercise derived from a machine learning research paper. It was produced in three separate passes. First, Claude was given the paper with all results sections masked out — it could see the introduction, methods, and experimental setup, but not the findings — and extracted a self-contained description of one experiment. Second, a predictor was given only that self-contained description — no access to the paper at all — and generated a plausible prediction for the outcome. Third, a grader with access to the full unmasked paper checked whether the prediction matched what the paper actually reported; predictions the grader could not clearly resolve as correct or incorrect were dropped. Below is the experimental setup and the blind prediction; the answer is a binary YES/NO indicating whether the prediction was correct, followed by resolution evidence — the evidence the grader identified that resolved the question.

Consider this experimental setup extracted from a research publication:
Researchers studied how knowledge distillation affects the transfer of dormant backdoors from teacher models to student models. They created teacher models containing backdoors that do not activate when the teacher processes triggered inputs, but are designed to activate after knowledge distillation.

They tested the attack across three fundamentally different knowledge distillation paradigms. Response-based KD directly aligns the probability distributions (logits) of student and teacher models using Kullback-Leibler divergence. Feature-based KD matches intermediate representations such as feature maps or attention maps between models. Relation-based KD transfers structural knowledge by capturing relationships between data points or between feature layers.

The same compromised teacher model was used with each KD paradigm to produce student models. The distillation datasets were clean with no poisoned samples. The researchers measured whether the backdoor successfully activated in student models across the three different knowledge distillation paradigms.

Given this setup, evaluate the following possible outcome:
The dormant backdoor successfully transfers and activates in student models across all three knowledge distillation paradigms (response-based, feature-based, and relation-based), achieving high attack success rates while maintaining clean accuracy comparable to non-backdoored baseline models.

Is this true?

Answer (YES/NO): YES